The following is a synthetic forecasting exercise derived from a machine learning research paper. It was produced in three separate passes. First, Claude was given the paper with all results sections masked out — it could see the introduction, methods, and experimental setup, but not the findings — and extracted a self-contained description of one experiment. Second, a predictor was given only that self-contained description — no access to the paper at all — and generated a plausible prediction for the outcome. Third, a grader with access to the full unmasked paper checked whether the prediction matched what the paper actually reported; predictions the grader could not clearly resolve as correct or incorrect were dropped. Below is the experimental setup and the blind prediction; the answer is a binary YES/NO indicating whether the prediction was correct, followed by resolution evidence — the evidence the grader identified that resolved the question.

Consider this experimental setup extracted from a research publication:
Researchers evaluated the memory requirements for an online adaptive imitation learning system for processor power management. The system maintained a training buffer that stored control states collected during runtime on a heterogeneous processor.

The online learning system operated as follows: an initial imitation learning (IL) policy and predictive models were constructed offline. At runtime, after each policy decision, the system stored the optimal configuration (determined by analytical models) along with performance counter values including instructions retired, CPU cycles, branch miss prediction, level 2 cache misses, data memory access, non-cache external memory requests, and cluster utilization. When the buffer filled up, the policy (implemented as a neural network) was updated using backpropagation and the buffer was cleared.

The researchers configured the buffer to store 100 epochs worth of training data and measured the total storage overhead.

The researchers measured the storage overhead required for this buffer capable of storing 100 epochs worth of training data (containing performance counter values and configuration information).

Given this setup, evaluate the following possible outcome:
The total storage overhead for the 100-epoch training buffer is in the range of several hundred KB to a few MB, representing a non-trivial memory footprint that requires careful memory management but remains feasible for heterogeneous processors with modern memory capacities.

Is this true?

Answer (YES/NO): NO